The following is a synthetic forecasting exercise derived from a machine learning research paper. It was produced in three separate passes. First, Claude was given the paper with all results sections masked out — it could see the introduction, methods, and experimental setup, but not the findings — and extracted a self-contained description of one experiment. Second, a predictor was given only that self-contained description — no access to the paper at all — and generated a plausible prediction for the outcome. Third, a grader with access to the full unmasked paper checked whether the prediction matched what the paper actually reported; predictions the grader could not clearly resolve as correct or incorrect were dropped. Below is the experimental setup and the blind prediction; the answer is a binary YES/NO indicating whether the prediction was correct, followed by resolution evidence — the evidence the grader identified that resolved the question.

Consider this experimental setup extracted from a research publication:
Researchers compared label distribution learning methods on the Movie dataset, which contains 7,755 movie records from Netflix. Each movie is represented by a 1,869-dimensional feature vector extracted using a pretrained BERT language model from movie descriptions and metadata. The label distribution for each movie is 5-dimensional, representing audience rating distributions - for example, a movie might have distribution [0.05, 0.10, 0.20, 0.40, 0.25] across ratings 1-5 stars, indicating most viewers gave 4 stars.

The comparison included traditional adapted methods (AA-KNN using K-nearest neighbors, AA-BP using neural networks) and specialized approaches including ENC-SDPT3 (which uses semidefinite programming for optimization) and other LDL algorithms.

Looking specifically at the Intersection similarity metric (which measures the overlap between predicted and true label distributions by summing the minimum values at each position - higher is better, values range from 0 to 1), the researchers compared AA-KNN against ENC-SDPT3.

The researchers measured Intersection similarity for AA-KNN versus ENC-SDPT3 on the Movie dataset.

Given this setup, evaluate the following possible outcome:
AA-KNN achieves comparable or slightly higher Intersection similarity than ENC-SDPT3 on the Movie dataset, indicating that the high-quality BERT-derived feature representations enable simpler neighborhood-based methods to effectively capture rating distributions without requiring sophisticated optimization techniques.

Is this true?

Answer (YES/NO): NO